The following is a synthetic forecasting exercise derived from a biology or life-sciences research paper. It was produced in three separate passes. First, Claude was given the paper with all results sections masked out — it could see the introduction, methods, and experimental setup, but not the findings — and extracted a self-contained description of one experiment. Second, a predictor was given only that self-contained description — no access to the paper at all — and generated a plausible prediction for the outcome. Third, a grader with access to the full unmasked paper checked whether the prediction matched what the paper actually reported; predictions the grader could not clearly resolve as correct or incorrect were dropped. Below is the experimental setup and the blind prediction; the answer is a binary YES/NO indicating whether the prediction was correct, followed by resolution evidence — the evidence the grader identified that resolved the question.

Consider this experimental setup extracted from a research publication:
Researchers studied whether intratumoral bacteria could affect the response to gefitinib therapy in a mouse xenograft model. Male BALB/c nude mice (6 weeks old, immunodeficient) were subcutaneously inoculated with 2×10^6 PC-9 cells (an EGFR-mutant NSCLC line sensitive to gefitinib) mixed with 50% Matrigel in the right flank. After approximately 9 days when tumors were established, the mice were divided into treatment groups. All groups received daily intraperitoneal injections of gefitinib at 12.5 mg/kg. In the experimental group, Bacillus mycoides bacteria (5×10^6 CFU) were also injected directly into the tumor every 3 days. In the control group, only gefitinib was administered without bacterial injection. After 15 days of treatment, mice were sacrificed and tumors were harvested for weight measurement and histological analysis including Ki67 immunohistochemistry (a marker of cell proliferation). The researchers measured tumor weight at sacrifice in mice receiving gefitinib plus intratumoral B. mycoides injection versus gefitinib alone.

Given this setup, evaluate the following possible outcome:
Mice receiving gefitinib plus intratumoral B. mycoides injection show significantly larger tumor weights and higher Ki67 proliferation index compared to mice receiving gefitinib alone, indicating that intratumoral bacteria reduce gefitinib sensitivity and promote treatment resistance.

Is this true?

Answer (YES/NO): YES